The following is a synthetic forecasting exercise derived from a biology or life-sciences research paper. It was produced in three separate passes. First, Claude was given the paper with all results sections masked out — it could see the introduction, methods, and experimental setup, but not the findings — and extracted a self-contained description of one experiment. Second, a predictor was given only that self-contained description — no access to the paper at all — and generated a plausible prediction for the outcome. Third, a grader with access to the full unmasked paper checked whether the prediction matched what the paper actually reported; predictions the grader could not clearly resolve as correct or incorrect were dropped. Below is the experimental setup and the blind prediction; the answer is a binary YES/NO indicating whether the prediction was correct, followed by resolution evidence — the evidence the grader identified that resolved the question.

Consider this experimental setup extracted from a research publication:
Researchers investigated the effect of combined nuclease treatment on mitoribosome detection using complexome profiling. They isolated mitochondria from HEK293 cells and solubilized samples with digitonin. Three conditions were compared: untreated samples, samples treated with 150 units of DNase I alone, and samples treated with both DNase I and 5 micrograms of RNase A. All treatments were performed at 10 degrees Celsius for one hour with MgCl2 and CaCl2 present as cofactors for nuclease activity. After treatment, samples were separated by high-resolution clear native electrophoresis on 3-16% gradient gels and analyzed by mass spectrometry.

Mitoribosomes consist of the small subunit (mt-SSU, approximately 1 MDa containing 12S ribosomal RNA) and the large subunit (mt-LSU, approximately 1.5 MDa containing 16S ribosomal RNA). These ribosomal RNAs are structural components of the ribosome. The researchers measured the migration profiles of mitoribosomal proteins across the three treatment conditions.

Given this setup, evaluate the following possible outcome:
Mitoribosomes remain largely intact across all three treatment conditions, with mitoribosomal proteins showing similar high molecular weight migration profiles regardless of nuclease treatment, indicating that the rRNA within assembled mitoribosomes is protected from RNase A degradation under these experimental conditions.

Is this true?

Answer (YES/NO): NO